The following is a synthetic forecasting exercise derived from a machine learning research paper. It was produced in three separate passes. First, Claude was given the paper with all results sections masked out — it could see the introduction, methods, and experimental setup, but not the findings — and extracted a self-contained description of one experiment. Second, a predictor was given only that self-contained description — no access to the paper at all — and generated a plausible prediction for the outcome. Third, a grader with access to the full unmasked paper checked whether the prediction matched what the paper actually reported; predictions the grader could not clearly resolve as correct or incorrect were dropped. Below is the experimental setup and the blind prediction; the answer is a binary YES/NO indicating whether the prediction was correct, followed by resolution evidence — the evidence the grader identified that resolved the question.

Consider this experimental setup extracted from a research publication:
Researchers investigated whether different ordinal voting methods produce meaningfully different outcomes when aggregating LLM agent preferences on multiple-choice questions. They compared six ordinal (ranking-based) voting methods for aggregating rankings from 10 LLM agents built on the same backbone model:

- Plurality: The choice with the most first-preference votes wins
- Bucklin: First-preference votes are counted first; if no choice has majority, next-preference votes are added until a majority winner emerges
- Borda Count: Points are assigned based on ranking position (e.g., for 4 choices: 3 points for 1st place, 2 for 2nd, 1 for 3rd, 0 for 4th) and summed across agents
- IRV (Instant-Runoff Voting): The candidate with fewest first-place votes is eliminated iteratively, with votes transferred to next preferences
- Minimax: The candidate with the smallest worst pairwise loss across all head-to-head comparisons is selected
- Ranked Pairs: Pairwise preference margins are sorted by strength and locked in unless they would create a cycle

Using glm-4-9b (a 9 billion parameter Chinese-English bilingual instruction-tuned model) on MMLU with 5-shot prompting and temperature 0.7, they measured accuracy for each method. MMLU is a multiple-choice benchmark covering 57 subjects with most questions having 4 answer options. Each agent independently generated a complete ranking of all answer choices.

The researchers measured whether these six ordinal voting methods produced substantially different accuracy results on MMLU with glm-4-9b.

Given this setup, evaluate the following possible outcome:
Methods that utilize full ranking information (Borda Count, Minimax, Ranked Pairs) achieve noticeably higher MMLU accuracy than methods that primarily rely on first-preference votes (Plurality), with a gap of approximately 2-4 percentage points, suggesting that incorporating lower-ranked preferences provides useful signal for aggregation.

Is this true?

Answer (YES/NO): NO